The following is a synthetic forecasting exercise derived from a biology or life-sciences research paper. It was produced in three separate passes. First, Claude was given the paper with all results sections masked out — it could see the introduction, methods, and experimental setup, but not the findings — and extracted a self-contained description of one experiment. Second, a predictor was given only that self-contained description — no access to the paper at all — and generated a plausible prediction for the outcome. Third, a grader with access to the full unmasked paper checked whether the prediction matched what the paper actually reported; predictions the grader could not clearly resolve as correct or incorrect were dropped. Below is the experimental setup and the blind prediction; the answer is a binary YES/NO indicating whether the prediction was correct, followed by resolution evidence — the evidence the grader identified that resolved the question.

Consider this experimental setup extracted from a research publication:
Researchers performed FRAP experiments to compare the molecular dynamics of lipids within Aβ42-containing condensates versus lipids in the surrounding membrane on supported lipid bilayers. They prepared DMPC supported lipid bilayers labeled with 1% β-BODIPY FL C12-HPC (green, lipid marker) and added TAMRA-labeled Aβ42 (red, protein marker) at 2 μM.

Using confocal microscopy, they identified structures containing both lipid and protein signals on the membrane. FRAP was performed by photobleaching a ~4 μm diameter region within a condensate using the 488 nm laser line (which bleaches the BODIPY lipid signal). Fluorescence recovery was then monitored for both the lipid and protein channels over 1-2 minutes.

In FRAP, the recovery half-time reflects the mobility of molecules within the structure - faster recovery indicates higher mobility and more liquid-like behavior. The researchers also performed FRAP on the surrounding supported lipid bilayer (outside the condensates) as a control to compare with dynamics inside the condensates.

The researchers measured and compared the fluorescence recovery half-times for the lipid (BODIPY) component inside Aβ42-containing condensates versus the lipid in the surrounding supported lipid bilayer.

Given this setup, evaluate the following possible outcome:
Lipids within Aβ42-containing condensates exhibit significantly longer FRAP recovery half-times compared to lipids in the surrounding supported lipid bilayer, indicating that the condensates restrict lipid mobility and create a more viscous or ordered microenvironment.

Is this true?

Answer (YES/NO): YES